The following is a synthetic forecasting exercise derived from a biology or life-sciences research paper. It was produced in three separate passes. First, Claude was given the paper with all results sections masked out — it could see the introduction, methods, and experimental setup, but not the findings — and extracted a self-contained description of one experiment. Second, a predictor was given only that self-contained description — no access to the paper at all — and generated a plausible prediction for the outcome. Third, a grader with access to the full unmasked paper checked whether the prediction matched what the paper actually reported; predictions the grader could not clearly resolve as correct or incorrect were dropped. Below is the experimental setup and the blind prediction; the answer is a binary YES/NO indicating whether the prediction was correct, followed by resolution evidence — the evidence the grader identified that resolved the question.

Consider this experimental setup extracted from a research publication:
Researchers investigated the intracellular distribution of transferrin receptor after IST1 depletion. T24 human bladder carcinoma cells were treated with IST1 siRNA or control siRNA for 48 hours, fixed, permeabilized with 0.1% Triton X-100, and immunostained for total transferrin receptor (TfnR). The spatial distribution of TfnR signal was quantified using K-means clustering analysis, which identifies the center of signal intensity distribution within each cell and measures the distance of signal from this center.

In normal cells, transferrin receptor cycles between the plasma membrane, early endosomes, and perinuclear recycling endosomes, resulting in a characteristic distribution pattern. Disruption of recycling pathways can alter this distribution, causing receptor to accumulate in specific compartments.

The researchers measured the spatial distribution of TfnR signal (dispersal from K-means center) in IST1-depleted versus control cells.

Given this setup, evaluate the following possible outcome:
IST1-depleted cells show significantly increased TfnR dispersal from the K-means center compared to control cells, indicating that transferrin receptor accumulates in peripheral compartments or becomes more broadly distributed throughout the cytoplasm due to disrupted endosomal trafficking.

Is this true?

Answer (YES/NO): YES